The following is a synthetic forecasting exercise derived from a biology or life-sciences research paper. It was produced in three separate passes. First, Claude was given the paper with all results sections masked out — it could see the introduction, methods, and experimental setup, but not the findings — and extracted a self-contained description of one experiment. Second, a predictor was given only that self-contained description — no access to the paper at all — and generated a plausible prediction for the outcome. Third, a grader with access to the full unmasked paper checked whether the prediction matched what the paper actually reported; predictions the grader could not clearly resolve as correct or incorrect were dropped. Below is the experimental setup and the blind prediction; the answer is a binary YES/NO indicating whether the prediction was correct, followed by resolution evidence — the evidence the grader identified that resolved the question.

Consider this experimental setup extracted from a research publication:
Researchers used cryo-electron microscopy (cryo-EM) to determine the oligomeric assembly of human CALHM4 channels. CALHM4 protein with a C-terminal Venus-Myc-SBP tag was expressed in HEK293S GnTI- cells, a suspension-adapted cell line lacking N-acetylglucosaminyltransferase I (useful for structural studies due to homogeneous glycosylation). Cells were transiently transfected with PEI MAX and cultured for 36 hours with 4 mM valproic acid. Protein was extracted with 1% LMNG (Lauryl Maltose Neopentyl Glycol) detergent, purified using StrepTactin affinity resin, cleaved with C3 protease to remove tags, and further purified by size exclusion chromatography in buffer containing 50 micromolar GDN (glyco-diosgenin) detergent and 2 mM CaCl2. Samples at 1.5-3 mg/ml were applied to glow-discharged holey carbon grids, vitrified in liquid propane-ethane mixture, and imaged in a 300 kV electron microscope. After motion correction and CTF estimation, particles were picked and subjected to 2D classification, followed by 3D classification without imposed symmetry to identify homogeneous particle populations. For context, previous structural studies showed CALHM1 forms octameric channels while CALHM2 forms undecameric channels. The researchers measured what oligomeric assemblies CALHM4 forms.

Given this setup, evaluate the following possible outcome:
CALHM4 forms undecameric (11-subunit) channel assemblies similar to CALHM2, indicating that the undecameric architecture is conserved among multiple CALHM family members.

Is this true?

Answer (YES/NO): NO